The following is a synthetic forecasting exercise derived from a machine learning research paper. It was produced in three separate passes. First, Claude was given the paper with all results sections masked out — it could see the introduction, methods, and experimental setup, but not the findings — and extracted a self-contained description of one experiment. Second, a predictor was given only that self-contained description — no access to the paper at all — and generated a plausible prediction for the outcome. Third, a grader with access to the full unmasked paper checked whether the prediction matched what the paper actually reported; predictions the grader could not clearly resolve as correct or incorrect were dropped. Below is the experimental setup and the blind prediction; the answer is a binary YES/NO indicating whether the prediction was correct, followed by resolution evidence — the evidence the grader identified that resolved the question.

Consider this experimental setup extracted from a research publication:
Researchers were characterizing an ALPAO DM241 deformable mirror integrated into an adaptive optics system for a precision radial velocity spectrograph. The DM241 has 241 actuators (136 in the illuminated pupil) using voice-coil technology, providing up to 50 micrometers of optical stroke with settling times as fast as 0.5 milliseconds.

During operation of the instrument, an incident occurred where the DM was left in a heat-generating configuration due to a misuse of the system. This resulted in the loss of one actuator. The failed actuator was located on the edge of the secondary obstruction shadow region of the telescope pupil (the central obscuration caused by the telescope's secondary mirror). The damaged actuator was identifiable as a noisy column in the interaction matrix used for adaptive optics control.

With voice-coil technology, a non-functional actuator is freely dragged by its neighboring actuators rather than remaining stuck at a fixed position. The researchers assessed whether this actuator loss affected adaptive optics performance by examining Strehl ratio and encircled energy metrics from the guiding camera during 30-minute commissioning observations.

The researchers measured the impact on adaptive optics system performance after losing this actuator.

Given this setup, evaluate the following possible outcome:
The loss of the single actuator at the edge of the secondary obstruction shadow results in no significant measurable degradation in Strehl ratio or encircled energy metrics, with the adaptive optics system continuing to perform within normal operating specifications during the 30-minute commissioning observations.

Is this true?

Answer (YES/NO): YES